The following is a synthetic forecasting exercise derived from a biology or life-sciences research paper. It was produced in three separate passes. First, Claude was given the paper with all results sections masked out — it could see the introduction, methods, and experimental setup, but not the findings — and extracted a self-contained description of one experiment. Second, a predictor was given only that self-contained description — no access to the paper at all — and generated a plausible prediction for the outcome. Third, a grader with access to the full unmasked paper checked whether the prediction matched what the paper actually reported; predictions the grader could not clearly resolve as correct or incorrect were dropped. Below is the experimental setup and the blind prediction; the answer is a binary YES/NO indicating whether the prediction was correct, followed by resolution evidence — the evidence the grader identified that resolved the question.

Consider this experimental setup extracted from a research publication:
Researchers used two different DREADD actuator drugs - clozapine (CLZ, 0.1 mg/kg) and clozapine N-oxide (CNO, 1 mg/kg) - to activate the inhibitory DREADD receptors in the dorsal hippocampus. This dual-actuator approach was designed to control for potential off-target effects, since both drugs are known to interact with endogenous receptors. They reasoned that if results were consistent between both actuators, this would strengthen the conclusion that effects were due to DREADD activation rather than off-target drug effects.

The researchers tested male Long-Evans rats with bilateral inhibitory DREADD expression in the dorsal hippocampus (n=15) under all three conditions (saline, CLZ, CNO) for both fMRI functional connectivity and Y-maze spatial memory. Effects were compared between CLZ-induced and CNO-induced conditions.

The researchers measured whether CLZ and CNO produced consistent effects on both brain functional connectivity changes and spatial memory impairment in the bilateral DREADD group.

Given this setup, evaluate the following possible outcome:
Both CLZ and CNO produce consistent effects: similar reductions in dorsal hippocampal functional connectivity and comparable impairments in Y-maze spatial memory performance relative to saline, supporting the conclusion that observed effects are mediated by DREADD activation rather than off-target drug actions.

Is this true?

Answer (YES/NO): YES